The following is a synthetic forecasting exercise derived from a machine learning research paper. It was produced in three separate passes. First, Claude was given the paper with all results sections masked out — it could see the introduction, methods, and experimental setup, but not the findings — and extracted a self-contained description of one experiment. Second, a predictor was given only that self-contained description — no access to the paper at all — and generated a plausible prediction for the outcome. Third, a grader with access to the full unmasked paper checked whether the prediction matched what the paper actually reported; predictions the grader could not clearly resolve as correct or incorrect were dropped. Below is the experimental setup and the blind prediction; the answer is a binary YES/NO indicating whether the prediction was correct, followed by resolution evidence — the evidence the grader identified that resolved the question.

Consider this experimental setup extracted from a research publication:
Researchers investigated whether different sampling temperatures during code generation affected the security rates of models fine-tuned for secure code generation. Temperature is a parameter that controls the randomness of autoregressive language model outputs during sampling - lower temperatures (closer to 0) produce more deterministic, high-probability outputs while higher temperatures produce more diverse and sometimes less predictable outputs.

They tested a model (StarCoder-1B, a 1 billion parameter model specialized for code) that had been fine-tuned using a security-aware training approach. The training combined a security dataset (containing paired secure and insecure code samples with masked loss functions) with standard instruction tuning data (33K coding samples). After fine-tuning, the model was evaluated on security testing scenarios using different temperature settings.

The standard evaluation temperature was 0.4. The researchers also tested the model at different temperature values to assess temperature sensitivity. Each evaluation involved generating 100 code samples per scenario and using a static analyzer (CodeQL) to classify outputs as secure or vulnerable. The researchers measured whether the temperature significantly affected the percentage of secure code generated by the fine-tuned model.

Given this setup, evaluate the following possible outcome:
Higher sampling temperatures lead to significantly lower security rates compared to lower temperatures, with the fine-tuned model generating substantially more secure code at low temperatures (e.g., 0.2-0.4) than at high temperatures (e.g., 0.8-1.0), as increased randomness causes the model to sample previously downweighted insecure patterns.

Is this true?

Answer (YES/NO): NO